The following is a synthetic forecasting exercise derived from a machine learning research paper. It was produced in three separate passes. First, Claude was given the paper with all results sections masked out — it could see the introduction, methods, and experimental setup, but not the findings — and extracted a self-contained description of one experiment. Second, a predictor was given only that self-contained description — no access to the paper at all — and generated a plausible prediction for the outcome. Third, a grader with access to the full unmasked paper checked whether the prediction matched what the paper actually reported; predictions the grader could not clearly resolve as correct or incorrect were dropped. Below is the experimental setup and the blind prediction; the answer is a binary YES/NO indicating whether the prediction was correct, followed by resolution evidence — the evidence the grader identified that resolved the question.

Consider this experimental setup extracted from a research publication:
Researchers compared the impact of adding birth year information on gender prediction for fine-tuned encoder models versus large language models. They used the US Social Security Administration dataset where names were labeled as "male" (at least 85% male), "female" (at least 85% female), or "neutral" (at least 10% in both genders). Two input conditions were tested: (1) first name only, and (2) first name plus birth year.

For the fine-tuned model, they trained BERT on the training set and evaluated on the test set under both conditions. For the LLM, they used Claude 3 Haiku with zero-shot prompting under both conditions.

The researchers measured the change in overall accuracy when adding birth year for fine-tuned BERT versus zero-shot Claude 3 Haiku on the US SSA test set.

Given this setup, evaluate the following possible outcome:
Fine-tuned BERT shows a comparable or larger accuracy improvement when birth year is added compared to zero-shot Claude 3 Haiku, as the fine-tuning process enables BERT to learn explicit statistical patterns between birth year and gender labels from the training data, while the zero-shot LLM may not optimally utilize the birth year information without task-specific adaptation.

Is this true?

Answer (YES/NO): YES